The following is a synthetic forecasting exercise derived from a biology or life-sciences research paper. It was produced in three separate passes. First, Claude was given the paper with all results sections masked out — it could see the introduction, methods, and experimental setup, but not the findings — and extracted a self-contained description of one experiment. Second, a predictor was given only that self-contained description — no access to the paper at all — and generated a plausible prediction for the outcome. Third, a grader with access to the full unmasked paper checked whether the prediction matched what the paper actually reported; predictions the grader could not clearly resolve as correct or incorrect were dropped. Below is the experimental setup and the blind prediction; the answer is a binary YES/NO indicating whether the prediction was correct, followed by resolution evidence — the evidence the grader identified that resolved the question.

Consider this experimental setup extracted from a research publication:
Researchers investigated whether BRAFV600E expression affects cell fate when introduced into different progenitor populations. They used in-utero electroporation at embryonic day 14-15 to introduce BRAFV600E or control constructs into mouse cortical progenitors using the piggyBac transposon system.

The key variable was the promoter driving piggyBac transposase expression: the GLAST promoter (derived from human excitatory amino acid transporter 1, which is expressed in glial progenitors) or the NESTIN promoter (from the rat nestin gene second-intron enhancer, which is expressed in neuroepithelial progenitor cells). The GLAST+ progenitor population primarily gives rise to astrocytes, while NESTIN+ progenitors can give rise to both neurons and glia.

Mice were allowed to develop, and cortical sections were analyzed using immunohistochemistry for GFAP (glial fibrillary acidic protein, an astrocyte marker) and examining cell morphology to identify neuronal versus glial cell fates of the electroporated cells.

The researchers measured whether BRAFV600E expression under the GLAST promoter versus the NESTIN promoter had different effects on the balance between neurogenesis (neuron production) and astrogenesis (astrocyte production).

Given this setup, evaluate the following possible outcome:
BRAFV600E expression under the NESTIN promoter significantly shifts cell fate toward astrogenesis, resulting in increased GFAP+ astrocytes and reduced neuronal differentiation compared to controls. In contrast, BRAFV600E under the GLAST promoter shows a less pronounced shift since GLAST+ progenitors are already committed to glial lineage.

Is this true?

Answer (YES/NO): NO